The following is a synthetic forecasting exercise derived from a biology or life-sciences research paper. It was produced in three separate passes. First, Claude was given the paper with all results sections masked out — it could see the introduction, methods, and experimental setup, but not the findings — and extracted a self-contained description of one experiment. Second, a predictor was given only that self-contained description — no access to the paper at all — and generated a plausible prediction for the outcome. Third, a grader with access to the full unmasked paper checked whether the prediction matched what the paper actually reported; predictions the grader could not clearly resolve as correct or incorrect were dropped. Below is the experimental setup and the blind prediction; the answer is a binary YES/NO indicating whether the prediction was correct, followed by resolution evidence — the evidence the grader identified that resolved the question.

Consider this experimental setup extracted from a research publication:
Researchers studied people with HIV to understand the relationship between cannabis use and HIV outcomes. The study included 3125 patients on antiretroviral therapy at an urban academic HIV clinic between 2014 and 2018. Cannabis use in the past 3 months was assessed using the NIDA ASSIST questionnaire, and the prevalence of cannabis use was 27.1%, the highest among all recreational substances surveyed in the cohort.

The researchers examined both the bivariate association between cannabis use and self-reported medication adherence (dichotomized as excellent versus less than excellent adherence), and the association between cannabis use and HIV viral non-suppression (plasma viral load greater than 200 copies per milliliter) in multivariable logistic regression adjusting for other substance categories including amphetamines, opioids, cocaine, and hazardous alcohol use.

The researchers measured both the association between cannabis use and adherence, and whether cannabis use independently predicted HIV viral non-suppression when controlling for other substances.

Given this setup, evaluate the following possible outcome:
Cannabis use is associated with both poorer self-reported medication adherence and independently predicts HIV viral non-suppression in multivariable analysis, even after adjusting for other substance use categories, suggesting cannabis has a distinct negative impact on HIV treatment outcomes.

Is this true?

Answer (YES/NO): NO